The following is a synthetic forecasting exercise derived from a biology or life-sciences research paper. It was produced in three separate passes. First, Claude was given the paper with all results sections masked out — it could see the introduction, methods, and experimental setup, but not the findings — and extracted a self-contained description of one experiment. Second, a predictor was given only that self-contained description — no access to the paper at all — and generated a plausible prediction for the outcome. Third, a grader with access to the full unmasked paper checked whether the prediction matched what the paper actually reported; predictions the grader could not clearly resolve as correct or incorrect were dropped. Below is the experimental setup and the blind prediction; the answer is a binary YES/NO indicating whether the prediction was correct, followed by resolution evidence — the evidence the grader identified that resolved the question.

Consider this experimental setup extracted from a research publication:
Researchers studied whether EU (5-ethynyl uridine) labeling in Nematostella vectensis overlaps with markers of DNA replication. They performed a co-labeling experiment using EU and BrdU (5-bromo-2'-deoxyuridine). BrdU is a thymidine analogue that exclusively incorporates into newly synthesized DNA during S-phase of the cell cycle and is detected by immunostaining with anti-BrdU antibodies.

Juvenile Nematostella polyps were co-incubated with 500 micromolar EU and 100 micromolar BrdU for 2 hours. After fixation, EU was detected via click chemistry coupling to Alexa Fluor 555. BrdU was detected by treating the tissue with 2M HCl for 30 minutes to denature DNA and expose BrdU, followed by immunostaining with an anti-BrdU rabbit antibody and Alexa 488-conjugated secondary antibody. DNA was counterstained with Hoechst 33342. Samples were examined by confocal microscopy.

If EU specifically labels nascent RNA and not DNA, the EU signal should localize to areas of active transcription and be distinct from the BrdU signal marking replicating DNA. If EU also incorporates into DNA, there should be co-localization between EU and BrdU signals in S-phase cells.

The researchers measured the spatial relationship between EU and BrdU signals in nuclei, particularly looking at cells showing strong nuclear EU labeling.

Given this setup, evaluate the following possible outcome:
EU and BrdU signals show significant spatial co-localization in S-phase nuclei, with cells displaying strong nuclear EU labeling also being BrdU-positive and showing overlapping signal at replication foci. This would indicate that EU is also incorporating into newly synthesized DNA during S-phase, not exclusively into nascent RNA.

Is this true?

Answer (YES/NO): YES